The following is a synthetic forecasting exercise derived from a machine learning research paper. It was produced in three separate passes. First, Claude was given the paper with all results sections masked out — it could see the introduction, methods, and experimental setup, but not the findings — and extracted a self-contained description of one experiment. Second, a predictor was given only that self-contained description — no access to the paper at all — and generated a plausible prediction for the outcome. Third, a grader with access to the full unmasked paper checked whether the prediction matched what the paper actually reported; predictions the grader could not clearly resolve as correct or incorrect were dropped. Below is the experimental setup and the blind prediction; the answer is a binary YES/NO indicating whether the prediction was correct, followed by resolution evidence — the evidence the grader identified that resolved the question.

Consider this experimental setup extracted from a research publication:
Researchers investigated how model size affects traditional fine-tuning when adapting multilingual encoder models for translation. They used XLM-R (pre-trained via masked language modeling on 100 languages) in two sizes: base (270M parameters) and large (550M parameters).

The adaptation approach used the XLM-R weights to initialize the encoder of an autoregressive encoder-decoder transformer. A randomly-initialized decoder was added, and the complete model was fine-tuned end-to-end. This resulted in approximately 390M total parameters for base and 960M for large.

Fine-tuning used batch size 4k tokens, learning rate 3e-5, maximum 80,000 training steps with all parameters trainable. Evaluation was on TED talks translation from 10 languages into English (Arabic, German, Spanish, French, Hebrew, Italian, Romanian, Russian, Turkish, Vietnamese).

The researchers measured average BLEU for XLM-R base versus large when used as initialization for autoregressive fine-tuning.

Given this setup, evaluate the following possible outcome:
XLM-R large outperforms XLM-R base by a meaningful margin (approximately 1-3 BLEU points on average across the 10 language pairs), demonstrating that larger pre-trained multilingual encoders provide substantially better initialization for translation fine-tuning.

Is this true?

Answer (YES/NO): YES